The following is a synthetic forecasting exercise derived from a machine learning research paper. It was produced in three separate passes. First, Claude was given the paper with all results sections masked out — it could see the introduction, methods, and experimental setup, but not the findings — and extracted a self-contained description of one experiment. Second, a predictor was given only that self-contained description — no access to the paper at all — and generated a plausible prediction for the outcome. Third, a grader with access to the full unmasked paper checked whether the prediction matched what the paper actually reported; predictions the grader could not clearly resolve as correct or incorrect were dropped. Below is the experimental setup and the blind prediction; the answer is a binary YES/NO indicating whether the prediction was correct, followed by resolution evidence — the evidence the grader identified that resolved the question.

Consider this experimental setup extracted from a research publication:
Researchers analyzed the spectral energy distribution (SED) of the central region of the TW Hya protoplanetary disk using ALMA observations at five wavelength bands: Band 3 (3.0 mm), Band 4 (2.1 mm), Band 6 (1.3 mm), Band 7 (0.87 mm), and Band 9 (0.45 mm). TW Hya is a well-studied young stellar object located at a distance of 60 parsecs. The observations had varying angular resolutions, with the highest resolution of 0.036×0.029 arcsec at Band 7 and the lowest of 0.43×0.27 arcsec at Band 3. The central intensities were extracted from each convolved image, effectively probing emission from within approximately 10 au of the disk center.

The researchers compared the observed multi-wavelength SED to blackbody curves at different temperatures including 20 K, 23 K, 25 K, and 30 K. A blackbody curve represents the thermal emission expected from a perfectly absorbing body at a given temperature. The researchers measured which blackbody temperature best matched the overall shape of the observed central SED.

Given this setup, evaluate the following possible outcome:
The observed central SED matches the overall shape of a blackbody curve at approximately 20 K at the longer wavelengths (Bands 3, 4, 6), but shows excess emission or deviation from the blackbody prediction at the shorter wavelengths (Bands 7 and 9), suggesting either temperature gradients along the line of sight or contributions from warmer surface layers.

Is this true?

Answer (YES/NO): NO